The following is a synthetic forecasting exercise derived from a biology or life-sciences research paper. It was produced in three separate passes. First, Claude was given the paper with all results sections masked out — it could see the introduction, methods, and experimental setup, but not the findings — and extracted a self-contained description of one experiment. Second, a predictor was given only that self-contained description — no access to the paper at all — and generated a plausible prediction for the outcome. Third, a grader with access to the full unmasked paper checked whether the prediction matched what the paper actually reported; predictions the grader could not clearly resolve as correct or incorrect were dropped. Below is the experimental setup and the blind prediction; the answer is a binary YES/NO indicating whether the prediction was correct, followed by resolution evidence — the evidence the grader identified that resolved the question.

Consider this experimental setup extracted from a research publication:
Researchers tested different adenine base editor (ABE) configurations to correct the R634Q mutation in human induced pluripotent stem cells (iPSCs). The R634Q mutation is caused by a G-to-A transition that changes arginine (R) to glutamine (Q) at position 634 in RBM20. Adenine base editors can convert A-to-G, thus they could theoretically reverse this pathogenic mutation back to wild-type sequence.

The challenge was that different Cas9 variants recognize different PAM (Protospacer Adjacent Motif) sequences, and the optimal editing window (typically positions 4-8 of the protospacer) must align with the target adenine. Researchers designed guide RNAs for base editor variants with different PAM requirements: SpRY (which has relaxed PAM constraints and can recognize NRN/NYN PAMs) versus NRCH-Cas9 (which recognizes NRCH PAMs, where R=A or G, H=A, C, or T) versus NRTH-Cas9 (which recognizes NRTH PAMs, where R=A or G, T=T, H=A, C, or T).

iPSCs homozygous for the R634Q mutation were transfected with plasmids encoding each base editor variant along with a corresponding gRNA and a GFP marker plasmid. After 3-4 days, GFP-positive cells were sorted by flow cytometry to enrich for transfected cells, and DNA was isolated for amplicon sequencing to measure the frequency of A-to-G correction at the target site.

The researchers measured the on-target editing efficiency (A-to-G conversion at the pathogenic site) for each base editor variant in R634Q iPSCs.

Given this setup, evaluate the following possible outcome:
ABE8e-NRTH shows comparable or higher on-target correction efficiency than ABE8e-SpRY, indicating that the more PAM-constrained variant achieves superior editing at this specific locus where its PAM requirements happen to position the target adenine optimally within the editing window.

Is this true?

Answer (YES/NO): NO